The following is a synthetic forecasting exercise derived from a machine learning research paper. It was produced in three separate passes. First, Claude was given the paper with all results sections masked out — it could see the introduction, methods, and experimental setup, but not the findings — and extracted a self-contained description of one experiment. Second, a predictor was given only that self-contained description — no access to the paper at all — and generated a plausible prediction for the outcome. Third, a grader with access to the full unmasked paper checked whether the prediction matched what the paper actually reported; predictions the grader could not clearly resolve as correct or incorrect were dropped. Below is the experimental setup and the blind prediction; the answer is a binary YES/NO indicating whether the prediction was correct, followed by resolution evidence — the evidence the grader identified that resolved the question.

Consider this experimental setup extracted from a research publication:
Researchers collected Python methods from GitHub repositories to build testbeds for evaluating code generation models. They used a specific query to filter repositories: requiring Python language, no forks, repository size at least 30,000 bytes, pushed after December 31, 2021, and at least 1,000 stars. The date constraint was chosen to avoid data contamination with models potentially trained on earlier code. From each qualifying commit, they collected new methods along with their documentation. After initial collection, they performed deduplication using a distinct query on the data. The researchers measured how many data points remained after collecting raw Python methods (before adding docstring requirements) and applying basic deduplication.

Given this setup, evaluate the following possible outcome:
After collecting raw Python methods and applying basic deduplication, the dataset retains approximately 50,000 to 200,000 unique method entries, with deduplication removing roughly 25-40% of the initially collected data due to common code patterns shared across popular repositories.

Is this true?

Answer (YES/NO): NO